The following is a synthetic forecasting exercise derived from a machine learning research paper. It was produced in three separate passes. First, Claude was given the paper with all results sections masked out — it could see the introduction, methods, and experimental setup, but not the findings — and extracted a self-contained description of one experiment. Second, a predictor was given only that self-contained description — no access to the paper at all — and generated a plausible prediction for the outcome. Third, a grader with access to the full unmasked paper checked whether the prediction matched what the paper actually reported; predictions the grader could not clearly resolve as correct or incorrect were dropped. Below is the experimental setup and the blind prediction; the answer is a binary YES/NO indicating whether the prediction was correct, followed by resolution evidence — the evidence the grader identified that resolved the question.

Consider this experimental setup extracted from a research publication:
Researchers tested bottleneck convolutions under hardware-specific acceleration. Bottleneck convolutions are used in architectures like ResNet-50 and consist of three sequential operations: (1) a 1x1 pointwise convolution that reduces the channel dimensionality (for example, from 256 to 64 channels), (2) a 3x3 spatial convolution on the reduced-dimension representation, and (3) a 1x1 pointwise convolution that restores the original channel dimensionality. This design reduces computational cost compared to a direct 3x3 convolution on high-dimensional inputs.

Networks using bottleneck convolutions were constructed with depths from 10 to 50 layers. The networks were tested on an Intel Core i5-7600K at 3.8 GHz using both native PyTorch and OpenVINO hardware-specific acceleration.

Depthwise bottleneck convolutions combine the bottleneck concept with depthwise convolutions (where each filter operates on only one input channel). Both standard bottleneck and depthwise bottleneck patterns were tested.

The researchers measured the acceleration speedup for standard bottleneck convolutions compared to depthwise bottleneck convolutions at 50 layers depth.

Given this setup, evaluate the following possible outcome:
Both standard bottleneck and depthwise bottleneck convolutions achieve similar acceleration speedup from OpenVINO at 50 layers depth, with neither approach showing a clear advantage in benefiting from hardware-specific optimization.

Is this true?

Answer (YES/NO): NO